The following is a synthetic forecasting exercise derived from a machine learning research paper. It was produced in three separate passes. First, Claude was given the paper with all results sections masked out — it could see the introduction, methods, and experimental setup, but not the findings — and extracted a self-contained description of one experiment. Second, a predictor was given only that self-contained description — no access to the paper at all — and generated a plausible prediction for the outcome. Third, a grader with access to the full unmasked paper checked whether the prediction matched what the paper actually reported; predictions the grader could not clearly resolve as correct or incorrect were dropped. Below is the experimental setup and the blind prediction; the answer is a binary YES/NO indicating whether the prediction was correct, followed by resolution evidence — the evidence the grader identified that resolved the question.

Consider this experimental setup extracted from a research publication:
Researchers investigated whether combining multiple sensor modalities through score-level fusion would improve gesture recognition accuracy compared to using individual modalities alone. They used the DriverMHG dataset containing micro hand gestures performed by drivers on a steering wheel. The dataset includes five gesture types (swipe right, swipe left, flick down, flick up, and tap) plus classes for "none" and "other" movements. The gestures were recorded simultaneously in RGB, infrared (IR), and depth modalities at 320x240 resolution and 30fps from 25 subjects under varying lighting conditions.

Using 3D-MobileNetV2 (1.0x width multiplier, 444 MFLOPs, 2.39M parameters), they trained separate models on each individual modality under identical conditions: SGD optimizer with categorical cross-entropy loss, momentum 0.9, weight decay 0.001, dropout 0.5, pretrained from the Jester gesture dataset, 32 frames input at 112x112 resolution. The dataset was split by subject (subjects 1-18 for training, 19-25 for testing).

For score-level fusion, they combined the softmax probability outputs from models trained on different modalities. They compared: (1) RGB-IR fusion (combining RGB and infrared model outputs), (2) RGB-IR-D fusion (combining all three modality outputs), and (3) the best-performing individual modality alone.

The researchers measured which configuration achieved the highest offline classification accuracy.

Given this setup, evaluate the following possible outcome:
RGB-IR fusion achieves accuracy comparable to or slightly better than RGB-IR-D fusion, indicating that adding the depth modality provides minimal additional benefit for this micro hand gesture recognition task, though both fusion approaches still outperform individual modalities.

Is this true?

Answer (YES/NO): NO